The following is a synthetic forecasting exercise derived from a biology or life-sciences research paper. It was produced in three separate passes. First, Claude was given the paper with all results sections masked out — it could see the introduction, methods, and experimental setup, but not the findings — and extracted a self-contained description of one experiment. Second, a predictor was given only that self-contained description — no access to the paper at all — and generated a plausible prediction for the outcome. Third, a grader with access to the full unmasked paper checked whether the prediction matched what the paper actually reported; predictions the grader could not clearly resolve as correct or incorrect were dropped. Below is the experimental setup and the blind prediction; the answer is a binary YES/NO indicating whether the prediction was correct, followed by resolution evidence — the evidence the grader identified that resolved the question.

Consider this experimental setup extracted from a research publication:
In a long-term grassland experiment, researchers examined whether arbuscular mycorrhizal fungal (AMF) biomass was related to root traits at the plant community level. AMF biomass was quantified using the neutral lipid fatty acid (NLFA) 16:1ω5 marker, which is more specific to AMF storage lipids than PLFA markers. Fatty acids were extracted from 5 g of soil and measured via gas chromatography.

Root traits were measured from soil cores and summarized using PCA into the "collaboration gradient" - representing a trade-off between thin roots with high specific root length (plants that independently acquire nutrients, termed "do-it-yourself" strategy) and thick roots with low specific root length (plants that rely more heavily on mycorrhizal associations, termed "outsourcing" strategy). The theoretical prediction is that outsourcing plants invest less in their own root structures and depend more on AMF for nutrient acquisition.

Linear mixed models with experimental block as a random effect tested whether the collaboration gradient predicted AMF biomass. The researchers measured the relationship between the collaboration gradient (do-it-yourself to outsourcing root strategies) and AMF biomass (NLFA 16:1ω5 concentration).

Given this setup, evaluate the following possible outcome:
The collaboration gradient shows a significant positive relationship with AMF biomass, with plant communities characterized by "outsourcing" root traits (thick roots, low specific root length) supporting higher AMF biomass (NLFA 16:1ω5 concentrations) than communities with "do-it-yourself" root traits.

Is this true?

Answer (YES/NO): NO